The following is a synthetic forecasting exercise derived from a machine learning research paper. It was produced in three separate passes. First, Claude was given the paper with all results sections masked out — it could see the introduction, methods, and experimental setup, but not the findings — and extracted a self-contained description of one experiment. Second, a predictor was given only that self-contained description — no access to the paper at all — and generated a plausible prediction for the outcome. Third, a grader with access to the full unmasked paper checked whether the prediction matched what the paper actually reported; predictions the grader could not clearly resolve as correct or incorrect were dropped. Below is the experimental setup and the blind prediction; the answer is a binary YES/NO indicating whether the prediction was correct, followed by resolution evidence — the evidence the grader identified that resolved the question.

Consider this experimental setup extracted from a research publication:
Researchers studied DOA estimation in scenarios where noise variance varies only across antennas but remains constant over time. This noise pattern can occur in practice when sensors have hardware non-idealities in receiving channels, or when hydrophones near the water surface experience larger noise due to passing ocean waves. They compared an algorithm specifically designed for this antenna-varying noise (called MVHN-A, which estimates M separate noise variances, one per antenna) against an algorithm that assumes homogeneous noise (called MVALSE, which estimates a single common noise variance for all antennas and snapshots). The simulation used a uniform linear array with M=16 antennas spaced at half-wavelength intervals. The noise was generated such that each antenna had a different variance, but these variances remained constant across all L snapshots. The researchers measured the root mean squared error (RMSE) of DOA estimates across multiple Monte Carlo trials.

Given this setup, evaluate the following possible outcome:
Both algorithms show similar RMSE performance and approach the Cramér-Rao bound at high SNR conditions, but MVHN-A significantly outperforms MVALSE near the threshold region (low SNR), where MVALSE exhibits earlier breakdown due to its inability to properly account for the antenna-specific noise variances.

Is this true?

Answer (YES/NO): NO